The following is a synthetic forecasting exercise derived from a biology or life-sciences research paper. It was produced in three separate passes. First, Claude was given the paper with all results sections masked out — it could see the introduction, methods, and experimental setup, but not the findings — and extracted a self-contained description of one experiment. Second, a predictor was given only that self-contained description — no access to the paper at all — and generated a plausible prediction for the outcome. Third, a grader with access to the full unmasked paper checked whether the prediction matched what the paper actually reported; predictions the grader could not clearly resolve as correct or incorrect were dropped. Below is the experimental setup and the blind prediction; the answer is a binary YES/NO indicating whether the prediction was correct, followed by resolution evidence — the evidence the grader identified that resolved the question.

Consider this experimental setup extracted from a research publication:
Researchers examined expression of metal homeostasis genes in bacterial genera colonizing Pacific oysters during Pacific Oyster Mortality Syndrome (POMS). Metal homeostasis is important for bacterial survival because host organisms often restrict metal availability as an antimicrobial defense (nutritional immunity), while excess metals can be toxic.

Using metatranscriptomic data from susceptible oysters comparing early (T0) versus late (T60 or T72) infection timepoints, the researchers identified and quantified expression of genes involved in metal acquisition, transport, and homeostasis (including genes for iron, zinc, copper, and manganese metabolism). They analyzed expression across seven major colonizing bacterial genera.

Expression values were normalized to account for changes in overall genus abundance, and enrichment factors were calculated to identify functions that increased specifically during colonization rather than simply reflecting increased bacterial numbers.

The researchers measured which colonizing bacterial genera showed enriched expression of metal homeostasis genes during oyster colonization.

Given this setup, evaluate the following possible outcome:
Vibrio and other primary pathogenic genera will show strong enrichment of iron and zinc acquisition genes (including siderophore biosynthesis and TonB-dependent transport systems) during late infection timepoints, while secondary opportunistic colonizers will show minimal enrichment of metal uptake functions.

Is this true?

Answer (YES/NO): NO